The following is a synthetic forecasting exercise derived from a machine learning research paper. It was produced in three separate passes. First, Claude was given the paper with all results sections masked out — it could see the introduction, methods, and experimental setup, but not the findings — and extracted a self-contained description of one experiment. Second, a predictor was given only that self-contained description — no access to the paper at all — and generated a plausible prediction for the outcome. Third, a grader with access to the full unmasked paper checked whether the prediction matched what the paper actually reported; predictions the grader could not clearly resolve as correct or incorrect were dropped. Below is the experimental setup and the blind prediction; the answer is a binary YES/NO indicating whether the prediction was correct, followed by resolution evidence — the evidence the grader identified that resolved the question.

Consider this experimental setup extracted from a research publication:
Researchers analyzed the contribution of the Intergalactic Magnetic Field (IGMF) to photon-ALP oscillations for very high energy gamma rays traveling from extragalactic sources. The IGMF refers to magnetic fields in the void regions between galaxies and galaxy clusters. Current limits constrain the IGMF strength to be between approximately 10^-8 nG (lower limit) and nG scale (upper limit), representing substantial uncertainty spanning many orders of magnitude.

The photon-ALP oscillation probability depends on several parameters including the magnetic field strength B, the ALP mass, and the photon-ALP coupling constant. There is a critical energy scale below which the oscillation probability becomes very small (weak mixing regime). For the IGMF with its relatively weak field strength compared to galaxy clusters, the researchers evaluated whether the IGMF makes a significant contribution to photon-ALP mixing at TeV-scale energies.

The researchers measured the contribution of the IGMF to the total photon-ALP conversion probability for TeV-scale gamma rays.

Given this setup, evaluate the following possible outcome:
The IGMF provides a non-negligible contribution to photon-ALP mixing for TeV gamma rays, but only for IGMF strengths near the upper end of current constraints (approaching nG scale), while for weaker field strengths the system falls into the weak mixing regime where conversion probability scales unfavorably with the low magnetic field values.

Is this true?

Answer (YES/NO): NO